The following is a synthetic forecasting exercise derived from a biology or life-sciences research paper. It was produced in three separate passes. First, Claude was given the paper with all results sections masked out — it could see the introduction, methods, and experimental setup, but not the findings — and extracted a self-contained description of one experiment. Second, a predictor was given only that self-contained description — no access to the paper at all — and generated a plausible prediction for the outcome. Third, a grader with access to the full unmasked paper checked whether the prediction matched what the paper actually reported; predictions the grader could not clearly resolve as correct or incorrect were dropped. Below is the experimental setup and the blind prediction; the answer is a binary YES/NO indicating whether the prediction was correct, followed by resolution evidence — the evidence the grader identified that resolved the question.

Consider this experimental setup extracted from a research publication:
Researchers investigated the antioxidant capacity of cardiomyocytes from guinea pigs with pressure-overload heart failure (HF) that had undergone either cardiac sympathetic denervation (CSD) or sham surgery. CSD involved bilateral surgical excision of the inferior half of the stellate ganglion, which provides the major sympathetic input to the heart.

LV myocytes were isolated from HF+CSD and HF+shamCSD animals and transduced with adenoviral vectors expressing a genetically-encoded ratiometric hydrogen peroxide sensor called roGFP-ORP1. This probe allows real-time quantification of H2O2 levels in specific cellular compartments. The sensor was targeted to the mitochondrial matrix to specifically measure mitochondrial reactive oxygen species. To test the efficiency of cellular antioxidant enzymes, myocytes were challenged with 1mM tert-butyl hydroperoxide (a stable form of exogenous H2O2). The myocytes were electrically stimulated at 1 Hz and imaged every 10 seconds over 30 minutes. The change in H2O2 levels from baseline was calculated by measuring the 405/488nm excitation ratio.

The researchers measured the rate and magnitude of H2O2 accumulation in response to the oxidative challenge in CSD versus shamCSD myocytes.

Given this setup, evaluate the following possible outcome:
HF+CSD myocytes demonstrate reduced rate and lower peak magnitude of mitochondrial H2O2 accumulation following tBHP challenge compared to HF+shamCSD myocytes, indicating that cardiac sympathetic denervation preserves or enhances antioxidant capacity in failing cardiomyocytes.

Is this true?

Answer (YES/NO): YES